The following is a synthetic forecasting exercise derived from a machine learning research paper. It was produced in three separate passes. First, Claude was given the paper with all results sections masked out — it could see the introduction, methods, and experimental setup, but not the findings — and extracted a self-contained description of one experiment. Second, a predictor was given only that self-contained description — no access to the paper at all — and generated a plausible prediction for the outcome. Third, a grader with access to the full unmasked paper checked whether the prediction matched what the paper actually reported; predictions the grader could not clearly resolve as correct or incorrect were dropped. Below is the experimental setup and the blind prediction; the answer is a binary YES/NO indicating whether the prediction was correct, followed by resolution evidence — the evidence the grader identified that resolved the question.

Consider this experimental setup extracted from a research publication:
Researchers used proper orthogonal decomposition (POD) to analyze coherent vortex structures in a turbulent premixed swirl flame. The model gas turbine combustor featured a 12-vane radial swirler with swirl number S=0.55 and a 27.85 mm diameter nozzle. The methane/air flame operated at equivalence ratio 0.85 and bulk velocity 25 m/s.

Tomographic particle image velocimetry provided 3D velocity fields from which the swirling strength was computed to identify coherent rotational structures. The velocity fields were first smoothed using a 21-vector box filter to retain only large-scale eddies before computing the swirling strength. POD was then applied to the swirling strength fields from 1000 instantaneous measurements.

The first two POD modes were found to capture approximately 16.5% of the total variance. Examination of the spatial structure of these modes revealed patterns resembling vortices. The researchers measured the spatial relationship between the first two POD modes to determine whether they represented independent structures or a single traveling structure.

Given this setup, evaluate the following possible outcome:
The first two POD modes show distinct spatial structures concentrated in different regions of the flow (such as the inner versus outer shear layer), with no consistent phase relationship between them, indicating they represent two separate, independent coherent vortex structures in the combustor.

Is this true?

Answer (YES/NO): NO